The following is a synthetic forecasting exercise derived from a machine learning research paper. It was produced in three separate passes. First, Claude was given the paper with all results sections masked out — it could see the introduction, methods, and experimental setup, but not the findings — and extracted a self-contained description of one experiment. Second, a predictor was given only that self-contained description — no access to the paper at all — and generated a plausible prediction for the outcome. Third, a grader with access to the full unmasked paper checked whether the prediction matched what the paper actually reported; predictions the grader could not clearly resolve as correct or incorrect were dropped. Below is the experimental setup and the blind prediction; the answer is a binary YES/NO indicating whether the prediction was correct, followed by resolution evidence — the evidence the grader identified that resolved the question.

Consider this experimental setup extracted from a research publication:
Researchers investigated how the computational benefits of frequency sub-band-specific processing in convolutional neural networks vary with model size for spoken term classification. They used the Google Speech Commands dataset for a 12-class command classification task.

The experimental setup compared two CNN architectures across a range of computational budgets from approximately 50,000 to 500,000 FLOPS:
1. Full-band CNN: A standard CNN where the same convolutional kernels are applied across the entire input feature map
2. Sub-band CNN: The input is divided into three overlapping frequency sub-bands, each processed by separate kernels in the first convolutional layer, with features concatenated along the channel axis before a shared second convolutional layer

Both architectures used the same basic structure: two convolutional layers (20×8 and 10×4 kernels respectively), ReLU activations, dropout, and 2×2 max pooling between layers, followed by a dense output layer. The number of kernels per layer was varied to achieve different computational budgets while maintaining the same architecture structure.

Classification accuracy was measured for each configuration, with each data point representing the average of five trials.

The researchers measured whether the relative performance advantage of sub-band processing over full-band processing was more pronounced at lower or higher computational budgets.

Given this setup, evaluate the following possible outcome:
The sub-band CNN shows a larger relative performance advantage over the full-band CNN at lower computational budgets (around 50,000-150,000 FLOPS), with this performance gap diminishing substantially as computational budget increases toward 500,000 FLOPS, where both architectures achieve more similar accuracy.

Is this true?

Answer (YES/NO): YES